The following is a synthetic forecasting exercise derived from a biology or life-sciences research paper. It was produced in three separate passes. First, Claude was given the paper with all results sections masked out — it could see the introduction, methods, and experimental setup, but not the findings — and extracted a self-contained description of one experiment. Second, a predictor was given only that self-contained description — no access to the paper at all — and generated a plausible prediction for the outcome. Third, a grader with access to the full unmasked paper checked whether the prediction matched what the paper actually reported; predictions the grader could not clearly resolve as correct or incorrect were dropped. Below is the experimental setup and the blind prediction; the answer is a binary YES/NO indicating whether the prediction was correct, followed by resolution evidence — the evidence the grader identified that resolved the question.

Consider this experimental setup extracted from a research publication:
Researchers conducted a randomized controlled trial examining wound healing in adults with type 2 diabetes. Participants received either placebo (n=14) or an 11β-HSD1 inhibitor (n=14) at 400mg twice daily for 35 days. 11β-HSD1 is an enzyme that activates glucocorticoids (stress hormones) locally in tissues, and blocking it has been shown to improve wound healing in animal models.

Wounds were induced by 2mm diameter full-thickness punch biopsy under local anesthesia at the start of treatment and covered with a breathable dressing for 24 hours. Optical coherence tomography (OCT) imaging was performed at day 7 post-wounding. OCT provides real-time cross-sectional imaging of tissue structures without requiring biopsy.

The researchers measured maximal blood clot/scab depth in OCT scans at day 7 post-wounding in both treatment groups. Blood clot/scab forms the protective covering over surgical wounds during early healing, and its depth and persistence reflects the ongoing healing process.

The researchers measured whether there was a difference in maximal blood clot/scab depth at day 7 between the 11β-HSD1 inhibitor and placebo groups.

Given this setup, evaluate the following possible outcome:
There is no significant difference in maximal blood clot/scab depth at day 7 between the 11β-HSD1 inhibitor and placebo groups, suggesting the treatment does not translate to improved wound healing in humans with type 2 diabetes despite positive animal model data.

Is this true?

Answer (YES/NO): YES